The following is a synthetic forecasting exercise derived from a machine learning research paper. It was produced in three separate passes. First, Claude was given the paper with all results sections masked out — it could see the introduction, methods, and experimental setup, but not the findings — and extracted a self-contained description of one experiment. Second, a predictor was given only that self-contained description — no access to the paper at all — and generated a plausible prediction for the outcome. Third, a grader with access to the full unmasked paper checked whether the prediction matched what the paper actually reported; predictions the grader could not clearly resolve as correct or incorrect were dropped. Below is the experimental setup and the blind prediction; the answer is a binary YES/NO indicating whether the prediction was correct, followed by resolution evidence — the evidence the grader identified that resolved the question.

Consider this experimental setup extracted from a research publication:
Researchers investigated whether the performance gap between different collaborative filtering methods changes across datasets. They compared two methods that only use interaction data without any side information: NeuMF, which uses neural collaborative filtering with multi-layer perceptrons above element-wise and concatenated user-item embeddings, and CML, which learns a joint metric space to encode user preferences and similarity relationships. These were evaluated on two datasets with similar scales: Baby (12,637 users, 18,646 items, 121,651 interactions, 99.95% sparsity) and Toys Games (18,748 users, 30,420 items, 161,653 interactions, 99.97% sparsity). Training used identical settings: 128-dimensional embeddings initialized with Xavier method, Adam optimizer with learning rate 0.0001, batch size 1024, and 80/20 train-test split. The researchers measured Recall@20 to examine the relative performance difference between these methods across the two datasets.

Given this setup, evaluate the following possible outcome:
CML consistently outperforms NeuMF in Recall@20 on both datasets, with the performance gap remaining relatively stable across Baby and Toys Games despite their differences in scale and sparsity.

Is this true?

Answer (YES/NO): NO